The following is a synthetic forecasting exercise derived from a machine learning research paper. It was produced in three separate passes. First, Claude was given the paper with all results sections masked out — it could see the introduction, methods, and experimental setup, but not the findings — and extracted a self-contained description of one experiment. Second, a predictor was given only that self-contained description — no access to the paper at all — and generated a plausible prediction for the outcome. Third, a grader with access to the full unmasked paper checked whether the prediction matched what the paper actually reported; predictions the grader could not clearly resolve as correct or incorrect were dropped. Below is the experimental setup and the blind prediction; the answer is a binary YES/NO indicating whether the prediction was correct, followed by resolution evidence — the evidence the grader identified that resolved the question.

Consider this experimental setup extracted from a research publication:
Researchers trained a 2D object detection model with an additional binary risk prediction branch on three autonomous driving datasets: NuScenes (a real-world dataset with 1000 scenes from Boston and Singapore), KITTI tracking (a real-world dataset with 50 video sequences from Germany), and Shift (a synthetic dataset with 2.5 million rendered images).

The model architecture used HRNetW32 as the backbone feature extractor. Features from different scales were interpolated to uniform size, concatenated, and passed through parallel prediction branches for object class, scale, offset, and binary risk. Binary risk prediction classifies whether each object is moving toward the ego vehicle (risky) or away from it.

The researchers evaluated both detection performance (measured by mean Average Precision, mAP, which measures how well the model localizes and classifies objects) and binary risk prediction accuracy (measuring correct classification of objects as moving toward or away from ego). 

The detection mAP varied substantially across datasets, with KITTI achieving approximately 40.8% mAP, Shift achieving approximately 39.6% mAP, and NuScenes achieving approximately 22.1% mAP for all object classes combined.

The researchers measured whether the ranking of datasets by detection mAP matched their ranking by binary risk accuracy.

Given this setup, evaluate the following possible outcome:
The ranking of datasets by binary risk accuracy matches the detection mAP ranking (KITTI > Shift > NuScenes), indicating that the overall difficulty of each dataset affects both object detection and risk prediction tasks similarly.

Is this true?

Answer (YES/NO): NO